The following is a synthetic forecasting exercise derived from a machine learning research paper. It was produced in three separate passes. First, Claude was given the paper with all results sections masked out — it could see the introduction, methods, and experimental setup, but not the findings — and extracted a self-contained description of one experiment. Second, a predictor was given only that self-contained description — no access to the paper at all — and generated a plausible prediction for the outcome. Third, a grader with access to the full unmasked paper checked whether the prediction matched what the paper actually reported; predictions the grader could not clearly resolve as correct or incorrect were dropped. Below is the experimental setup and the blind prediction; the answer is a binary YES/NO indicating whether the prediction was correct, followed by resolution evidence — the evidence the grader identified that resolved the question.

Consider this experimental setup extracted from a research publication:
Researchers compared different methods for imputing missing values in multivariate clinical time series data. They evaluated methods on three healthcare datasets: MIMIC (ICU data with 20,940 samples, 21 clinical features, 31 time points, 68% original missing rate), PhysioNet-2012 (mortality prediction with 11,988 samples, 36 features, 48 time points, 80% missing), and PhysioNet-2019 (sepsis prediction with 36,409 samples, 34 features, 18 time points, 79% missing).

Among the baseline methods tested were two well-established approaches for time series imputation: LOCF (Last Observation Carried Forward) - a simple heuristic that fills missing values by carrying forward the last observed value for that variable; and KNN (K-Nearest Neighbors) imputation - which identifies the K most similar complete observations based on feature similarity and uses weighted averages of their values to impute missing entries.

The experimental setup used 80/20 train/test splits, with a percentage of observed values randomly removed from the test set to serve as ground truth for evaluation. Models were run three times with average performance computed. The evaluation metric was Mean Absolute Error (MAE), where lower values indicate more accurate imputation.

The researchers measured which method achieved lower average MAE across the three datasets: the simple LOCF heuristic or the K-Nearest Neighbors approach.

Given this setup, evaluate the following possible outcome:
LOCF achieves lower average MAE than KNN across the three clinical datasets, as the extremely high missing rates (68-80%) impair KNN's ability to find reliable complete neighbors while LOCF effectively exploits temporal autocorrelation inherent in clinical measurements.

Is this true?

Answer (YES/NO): YES